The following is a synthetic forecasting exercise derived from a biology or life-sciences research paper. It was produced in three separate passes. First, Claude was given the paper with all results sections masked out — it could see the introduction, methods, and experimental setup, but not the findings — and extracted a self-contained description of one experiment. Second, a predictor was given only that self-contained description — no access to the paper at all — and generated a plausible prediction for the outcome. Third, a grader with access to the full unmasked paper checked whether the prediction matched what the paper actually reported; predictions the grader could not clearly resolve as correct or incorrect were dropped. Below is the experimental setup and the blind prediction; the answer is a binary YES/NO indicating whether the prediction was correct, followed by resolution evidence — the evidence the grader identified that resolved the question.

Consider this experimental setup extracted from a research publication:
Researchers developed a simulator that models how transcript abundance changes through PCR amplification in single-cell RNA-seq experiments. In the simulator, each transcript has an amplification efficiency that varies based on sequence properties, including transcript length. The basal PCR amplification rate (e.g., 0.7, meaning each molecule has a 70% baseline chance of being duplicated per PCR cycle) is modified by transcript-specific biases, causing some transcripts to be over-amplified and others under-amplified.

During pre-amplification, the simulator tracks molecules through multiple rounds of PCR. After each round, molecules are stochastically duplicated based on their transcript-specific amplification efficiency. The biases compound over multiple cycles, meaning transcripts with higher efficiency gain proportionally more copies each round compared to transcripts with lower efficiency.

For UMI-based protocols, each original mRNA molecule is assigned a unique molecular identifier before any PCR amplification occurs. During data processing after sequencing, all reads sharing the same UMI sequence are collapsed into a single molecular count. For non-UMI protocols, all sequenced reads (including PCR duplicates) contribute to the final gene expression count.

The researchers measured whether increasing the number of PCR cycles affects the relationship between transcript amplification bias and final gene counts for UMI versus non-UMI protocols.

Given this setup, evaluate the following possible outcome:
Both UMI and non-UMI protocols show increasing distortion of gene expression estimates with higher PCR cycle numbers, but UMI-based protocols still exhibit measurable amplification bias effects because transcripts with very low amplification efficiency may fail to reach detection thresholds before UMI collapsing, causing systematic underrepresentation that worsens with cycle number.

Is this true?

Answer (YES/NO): NO